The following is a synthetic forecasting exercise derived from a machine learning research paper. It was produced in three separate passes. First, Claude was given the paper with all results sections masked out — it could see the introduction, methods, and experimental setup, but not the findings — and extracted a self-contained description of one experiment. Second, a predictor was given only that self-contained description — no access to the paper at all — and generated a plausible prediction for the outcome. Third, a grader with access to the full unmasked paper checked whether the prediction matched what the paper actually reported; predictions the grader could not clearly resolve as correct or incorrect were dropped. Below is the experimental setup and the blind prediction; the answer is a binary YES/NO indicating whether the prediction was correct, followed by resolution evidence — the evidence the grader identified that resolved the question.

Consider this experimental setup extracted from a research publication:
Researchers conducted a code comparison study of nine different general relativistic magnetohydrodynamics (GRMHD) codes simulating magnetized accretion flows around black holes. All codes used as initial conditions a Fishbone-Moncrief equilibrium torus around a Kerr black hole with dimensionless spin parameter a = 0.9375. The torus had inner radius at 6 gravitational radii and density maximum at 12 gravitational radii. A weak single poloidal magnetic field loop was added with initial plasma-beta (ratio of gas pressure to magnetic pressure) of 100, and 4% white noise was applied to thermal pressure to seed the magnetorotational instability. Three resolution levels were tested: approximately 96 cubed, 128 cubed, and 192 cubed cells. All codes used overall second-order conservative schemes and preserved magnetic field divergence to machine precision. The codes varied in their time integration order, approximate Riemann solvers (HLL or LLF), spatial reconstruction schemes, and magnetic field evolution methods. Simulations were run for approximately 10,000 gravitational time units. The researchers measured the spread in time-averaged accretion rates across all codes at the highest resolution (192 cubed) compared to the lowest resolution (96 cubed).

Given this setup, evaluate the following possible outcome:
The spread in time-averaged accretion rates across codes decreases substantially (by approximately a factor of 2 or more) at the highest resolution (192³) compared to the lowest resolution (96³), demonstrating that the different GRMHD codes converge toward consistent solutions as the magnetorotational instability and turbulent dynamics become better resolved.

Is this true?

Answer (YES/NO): YES